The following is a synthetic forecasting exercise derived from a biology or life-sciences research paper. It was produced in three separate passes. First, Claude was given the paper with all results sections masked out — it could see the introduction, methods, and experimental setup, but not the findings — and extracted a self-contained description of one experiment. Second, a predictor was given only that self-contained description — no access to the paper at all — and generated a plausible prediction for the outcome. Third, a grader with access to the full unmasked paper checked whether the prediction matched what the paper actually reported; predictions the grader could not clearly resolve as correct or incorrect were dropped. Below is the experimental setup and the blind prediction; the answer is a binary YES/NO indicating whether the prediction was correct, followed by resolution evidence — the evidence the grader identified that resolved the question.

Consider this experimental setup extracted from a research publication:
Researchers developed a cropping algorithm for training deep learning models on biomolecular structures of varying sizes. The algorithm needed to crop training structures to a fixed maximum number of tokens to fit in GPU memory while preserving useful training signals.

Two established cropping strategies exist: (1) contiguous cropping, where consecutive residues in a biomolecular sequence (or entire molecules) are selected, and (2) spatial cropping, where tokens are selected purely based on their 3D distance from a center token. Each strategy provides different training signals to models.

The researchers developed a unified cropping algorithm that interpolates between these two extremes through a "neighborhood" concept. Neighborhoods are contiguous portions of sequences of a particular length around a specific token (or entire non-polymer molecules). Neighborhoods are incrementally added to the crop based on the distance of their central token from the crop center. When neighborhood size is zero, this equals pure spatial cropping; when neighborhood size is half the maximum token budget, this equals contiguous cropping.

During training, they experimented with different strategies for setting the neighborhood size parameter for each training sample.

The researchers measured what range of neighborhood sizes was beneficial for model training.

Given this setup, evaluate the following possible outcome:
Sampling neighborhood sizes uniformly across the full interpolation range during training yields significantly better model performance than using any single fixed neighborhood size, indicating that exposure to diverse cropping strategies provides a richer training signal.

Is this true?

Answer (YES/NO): NO